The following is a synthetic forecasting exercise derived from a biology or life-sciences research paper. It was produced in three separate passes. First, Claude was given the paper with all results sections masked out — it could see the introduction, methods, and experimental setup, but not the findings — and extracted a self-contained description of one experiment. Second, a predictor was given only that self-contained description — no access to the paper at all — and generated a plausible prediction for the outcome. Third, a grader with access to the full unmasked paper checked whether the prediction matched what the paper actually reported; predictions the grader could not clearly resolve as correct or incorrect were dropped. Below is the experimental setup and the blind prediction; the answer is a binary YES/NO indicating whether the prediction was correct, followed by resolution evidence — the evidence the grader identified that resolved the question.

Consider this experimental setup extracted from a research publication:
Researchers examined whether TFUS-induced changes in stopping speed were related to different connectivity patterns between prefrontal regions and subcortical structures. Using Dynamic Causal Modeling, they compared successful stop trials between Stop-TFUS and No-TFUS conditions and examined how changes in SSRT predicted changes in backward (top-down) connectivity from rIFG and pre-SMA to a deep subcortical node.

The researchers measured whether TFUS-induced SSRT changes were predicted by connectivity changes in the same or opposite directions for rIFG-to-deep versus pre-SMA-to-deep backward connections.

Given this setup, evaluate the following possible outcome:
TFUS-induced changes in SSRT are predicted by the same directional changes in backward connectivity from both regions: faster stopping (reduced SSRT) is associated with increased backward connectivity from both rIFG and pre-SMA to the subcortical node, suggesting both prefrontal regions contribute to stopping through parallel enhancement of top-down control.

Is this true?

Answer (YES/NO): NO